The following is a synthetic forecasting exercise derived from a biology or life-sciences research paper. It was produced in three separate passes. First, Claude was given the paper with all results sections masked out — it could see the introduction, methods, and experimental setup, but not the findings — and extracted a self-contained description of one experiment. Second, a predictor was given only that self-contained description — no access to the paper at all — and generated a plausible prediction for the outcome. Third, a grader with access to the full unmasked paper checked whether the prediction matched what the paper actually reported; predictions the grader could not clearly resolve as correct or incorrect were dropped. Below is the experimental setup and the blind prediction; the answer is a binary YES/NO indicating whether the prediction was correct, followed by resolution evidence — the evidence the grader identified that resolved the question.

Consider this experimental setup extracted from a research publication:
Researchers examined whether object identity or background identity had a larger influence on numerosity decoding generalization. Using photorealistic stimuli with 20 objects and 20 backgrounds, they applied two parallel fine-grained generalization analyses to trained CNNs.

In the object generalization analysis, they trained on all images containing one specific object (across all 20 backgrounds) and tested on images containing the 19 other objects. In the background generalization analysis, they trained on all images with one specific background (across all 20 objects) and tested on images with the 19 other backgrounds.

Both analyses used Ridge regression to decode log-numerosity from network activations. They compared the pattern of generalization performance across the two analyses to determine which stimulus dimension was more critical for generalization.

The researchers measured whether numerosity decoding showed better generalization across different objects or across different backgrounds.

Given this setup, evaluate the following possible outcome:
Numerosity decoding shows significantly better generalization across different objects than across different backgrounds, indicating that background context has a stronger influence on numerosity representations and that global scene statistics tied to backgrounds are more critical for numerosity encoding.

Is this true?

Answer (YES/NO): YES